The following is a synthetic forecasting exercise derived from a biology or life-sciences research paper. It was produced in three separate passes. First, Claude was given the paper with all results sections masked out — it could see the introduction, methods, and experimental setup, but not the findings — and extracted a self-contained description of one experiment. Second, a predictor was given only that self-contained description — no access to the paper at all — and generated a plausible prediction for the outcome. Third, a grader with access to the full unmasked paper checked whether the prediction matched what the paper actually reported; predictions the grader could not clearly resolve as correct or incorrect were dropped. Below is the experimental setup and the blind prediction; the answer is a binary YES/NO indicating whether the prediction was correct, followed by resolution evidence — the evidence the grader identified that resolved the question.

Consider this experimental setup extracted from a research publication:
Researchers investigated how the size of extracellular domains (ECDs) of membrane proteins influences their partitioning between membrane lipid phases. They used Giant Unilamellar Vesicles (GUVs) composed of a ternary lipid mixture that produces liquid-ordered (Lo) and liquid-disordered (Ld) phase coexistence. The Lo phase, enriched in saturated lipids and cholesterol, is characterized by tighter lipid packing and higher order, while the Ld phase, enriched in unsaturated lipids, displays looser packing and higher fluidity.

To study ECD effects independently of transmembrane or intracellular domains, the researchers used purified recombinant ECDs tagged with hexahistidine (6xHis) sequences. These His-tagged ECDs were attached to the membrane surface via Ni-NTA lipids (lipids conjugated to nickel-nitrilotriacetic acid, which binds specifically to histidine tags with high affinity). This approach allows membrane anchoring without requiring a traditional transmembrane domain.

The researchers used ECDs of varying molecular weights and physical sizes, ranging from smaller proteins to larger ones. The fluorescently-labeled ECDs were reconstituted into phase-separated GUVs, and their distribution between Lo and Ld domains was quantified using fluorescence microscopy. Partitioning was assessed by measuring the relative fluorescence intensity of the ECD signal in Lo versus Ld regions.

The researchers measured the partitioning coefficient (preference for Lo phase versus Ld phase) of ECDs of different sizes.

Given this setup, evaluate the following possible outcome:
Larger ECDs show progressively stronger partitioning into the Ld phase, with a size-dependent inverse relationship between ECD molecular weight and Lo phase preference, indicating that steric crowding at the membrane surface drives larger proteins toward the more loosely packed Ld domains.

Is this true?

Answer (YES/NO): YES